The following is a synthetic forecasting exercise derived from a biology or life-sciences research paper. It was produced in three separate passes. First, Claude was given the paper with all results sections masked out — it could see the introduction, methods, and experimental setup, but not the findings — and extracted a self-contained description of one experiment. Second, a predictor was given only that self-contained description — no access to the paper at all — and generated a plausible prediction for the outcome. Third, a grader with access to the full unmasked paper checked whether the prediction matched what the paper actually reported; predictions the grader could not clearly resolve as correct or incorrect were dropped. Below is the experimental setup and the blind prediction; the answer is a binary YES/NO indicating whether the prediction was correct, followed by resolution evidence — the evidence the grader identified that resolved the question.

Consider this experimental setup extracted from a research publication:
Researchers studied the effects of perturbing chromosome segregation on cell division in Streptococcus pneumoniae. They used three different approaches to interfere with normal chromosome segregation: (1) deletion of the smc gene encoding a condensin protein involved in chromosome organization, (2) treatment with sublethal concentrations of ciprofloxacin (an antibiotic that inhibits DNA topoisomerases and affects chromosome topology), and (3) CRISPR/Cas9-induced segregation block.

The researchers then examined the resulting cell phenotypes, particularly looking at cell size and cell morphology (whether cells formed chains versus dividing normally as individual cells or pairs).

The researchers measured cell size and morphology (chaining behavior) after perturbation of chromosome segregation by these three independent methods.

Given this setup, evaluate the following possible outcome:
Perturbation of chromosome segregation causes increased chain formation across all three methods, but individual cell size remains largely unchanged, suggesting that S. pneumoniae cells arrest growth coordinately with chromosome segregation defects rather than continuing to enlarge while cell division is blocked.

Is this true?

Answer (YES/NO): NO